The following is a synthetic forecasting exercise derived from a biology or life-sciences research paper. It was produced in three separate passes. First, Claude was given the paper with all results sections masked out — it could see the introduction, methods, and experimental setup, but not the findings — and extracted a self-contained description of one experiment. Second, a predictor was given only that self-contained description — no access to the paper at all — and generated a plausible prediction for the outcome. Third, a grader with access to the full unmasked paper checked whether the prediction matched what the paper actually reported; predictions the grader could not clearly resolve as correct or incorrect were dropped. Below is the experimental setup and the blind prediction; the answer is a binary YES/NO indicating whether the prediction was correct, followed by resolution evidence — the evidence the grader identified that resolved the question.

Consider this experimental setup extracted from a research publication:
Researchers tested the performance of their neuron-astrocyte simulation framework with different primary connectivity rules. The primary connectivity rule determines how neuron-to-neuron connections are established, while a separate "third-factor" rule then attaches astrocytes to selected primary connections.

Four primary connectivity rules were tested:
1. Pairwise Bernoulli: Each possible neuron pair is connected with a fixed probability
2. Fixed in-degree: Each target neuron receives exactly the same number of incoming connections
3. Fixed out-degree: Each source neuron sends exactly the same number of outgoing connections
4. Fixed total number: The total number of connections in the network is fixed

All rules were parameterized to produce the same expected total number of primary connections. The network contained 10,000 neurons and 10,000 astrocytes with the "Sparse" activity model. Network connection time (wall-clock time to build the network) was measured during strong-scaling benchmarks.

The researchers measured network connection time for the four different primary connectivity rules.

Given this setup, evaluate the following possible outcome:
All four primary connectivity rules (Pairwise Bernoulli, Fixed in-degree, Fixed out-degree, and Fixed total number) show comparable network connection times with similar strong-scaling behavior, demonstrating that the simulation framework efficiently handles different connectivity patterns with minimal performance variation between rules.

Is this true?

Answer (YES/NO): NO